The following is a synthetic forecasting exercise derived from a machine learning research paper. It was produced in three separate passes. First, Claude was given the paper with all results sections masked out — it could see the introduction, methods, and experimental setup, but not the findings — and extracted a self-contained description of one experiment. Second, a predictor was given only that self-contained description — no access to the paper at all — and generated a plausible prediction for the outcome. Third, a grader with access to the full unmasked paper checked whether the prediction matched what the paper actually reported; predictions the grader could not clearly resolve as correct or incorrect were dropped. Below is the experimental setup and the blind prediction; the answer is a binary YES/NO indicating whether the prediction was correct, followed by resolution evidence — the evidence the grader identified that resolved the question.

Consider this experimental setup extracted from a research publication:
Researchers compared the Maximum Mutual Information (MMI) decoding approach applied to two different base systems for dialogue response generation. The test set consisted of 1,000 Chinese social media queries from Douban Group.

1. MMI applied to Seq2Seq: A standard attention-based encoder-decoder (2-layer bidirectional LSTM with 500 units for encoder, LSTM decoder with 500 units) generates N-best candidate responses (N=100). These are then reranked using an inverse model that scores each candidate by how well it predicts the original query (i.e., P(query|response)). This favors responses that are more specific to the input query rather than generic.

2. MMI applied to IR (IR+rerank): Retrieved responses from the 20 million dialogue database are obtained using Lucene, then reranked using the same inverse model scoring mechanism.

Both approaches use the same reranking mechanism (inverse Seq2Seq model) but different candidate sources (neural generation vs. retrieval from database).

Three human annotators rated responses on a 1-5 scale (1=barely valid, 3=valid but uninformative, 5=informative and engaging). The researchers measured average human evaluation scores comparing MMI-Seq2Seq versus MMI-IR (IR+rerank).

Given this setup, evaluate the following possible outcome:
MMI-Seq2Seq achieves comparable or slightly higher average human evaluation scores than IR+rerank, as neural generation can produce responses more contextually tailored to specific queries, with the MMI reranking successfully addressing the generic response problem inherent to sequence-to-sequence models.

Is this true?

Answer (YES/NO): YES